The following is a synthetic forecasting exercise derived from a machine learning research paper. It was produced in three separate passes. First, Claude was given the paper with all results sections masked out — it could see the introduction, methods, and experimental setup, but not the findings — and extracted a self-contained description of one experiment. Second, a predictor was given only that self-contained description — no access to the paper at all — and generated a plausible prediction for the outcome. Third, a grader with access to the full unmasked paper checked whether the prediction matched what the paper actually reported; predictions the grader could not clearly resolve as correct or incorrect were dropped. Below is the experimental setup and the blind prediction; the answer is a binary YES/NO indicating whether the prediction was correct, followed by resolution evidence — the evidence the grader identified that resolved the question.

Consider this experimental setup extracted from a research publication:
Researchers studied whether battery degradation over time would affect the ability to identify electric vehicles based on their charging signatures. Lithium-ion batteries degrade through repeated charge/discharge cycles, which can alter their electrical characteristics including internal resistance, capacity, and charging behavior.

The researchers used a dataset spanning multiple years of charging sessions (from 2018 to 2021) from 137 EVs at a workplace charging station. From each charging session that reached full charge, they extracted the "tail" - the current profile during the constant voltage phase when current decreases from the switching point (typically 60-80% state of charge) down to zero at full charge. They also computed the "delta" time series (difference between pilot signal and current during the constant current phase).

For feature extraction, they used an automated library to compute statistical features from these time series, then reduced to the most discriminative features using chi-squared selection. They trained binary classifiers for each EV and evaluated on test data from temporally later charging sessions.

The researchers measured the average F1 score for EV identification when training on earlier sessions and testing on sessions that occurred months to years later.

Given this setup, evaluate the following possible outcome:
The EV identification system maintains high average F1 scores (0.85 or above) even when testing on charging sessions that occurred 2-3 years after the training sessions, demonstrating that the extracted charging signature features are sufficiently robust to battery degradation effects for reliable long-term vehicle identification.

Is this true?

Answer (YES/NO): NO